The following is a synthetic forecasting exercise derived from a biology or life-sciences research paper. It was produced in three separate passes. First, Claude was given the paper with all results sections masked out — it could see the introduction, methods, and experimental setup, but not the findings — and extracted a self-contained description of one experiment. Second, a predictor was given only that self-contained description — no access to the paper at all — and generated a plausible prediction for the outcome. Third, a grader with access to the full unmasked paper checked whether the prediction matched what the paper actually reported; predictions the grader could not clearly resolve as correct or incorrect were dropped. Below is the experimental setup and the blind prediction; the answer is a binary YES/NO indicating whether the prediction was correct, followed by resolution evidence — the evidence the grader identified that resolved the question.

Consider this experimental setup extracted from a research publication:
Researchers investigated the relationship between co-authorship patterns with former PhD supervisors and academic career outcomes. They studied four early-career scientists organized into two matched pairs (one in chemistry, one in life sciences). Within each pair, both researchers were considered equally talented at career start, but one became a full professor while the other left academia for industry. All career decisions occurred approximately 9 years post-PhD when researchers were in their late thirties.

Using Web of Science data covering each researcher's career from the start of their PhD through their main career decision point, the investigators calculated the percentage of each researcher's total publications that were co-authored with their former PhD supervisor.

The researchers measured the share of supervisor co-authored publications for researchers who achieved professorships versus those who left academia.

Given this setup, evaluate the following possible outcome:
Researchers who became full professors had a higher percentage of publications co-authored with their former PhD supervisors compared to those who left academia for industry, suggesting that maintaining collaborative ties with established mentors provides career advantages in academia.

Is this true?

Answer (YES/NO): NO